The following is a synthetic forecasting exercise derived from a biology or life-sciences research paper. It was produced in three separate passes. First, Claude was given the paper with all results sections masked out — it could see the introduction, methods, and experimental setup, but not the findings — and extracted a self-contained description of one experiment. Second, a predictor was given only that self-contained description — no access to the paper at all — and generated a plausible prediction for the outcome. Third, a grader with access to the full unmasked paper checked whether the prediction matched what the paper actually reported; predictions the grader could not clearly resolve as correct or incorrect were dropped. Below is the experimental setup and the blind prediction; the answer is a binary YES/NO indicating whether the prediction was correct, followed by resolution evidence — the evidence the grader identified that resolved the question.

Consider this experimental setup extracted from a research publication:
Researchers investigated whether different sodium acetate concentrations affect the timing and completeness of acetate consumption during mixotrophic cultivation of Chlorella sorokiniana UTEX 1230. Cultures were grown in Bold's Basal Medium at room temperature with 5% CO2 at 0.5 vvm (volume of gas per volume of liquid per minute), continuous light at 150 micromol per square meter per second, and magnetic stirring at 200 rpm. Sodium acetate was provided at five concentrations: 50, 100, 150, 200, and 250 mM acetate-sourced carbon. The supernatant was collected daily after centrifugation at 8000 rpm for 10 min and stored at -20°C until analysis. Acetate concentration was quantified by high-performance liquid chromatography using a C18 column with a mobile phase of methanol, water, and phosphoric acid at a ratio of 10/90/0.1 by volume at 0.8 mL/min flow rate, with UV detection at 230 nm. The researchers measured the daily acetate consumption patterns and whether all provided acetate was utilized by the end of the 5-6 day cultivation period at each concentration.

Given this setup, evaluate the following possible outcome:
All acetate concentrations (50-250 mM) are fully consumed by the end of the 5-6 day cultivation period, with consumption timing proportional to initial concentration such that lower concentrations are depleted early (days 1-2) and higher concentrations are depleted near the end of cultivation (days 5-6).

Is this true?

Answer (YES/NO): NO